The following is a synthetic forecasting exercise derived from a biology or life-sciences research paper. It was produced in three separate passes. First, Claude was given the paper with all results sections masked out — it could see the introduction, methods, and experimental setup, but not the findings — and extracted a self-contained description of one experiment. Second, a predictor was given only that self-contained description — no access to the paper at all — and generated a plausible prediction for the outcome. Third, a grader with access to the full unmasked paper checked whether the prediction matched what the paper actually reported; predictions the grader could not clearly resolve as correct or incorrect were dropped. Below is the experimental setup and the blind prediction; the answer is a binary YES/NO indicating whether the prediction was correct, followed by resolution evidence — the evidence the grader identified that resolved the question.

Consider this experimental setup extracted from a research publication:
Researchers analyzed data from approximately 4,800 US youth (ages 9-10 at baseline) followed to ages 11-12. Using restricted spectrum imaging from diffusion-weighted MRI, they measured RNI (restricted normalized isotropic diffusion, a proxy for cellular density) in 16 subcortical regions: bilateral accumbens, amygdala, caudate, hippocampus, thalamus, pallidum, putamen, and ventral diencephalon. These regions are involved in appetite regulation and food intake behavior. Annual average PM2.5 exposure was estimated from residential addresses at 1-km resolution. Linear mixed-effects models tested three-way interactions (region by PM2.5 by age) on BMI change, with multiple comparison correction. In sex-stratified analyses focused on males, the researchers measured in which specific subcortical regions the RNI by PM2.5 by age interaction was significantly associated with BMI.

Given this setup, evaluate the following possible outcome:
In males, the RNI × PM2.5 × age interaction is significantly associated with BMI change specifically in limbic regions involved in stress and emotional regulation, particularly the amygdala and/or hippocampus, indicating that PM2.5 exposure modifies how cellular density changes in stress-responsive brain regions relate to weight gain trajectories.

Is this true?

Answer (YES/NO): NO